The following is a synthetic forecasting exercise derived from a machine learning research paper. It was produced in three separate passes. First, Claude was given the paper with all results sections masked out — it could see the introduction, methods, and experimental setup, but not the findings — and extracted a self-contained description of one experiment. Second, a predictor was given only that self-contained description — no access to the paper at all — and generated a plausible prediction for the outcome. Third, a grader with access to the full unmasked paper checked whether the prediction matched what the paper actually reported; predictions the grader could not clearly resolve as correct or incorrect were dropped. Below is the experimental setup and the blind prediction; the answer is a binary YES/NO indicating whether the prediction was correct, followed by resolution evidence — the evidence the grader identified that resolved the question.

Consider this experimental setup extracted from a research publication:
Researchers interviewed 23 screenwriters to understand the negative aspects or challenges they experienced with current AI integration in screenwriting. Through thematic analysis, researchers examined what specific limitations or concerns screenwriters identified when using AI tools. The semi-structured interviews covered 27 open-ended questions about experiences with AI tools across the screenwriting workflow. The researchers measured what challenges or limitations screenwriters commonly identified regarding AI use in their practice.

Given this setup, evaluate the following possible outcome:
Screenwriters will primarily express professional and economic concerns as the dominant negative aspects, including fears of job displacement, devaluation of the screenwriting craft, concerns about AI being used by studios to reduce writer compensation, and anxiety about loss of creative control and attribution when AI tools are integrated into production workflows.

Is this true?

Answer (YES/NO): NO